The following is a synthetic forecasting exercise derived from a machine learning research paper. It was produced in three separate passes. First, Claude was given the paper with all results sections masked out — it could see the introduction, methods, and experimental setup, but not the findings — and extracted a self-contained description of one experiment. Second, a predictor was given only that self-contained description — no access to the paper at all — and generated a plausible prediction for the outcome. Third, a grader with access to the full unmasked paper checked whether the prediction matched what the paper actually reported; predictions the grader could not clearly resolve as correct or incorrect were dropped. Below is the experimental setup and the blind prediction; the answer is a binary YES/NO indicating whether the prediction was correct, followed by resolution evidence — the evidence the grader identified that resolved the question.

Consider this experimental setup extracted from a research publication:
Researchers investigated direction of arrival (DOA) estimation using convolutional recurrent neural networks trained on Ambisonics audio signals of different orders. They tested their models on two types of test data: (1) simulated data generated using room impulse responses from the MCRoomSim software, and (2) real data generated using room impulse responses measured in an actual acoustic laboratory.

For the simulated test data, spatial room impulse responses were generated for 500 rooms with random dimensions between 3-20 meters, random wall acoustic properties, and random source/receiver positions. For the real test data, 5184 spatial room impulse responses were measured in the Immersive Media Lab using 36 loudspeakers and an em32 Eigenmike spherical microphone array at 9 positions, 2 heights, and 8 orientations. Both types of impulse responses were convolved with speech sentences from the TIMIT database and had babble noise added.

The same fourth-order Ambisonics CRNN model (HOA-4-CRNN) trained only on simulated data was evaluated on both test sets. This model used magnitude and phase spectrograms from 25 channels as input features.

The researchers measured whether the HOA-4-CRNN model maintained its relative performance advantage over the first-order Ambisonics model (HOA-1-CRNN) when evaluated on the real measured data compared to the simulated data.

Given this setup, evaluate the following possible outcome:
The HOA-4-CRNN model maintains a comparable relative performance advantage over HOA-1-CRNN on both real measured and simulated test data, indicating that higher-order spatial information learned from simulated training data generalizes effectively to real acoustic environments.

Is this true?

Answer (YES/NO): NO